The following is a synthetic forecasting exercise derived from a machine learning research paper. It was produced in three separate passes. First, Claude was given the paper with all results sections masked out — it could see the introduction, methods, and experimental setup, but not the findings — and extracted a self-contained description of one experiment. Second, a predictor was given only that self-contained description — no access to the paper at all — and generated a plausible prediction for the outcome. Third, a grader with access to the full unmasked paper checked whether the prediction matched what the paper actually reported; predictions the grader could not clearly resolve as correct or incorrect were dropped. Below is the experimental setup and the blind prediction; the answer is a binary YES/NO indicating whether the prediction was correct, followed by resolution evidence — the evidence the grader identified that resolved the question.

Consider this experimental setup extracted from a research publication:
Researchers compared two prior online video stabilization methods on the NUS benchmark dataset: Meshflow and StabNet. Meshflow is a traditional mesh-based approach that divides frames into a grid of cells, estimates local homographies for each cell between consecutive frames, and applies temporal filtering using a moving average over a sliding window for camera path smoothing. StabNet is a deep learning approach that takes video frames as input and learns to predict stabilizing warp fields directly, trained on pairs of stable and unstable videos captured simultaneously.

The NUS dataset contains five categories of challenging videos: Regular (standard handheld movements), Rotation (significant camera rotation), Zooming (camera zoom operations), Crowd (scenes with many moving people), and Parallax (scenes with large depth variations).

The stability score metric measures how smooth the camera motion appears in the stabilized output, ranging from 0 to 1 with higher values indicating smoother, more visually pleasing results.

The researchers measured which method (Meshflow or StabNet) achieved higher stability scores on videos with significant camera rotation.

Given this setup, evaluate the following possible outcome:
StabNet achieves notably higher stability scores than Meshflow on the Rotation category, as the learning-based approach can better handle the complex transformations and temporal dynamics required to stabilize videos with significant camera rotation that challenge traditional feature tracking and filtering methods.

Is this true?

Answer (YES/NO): NO